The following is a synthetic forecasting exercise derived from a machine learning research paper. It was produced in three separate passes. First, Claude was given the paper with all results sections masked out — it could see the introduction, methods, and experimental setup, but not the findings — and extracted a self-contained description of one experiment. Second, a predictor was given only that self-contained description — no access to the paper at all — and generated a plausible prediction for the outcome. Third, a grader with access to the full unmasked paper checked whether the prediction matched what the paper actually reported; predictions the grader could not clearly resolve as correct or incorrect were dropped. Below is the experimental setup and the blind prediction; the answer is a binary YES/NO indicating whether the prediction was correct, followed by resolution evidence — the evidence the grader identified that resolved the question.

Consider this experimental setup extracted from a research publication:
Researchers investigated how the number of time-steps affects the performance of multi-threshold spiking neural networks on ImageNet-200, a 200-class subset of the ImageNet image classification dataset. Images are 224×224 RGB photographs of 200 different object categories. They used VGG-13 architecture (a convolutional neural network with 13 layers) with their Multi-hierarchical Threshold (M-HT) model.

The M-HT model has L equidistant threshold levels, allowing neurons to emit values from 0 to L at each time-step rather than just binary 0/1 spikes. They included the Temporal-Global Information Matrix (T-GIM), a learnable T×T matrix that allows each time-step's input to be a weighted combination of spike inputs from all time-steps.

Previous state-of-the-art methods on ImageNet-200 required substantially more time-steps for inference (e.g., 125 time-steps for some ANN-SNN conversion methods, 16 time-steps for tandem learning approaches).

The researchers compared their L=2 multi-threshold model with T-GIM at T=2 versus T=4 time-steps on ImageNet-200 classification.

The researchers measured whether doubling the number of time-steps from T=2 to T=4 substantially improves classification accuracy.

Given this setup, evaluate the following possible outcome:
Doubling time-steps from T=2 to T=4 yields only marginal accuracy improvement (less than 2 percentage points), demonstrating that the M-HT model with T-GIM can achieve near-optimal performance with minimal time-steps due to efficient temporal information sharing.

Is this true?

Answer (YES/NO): YES